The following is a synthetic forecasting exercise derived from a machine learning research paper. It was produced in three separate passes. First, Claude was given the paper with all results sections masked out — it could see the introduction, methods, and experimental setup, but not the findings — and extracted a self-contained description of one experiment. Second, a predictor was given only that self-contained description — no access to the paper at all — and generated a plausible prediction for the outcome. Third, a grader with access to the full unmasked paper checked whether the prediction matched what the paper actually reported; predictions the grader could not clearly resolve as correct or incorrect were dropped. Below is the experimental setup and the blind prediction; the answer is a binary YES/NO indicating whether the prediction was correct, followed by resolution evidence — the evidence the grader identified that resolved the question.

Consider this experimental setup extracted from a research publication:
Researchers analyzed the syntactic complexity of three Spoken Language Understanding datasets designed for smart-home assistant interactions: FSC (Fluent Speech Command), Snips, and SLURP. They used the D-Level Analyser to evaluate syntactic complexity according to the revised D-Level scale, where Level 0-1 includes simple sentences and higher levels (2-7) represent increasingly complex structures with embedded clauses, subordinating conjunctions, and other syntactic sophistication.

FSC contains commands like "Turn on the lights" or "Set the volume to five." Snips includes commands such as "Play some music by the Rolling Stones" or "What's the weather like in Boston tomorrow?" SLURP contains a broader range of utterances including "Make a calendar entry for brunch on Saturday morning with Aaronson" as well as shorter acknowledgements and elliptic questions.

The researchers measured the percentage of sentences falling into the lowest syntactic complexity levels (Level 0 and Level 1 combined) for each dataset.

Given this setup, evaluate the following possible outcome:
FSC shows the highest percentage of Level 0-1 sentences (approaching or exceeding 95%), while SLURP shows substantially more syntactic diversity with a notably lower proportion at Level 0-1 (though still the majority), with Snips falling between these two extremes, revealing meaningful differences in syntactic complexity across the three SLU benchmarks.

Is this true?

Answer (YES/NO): NO